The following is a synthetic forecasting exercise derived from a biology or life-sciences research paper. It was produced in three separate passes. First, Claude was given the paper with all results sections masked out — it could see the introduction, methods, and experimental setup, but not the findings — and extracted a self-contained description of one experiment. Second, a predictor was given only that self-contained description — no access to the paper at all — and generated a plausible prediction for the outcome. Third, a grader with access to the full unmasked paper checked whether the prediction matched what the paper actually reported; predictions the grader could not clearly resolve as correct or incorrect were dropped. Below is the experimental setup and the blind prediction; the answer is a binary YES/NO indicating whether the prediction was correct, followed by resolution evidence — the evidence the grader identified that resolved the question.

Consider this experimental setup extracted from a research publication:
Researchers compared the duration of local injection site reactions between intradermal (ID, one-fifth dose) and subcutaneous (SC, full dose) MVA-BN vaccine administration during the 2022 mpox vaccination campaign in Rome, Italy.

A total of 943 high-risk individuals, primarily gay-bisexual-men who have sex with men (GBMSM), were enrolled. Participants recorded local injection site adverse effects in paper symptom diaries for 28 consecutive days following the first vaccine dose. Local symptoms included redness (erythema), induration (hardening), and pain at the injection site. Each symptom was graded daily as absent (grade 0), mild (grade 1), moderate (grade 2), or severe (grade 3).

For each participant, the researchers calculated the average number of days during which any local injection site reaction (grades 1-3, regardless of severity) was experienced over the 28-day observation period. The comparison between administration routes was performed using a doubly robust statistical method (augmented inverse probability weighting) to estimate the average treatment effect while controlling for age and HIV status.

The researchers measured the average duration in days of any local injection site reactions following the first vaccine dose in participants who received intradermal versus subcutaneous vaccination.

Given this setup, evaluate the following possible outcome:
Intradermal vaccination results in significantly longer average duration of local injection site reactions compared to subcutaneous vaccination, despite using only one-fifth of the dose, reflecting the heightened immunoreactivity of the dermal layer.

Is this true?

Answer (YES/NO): YES